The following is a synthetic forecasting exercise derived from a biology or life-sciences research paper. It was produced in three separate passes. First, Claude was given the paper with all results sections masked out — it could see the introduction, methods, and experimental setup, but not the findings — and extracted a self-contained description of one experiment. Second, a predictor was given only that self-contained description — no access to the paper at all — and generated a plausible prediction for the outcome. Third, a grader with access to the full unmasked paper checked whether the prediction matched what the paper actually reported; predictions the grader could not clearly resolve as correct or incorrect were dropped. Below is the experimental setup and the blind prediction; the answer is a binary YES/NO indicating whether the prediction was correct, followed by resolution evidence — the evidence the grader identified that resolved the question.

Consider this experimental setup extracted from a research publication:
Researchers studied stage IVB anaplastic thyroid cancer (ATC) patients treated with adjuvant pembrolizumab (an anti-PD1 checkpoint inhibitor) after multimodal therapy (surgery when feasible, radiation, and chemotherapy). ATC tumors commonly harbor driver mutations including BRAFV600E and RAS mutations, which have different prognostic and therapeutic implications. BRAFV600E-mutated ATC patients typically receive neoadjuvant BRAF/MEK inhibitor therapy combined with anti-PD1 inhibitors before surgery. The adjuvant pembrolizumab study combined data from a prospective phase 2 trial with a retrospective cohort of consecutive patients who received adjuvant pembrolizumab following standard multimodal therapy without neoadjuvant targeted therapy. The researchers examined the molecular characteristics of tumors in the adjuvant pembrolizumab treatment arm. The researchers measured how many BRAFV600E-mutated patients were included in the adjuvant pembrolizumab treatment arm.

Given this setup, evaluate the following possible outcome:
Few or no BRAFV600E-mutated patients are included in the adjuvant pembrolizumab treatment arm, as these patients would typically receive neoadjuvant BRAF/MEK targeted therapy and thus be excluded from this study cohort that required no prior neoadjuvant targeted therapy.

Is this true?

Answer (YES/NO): YES